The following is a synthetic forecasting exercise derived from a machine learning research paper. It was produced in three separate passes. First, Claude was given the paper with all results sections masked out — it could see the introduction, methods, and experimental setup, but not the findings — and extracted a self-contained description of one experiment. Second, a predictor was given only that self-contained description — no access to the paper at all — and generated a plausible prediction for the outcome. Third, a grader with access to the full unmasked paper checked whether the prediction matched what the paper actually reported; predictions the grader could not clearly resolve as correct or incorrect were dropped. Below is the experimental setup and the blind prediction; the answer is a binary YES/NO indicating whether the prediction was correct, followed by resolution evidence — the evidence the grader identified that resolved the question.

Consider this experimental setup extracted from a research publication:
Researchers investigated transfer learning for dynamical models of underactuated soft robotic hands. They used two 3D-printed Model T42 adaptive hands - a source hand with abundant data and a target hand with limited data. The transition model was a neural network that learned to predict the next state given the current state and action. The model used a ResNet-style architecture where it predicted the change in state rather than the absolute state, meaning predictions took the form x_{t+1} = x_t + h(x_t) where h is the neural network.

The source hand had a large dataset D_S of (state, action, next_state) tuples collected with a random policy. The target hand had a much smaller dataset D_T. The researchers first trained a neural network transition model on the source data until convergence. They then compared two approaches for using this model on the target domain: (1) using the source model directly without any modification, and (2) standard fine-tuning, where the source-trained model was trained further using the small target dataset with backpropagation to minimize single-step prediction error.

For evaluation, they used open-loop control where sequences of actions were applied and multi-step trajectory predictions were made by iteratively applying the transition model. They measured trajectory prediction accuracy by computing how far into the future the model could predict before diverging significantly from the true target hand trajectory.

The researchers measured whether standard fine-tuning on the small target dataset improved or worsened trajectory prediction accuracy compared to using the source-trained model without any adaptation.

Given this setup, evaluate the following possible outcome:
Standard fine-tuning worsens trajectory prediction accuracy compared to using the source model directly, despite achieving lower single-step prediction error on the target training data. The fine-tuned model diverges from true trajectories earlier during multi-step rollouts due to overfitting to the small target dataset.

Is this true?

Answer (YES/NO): NO